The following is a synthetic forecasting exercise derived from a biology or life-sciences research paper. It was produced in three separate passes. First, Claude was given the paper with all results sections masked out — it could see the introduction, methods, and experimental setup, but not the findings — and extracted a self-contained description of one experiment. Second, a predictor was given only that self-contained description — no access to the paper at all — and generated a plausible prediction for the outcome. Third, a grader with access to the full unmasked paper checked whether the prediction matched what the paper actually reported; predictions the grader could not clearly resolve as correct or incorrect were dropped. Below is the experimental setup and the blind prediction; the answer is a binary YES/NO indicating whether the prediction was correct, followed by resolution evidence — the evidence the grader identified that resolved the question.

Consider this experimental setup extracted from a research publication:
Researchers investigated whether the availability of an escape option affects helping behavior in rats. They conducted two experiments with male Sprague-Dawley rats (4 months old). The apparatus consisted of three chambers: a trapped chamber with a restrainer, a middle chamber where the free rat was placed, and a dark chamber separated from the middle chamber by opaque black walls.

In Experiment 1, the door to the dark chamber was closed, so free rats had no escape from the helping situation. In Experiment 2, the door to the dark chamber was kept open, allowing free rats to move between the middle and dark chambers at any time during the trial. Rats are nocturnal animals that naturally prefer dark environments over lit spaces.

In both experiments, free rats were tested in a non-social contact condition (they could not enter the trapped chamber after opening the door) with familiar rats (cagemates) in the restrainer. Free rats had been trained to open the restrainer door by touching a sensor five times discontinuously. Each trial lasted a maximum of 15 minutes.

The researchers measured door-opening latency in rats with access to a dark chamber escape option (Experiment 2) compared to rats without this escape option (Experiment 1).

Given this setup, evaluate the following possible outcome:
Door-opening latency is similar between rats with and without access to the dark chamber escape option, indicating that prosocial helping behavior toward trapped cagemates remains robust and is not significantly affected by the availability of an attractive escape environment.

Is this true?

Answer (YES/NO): NO